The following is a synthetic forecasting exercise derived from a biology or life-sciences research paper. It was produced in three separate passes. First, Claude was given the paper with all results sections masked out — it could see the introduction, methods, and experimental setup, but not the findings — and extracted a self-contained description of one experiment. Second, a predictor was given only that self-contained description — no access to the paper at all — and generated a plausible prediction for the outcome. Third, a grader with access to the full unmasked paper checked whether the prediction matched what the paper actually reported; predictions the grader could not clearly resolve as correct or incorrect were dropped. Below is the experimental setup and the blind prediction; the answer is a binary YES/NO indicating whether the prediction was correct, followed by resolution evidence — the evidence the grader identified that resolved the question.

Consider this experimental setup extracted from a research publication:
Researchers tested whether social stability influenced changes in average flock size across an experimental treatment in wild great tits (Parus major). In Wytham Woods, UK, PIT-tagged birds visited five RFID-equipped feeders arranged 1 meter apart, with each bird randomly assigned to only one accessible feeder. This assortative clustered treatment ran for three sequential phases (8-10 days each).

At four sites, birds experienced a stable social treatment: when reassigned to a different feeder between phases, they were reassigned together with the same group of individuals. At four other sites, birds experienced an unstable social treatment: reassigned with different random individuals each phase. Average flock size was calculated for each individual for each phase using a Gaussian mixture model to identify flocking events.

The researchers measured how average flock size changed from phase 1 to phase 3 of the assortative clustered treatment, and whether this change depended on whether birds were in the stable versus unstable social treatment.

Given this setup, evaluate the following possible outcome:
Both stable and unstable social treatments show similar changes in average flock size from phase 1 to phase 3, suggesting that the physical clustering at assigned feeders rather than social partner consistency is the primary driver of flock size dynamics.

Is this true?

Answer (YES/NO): NO